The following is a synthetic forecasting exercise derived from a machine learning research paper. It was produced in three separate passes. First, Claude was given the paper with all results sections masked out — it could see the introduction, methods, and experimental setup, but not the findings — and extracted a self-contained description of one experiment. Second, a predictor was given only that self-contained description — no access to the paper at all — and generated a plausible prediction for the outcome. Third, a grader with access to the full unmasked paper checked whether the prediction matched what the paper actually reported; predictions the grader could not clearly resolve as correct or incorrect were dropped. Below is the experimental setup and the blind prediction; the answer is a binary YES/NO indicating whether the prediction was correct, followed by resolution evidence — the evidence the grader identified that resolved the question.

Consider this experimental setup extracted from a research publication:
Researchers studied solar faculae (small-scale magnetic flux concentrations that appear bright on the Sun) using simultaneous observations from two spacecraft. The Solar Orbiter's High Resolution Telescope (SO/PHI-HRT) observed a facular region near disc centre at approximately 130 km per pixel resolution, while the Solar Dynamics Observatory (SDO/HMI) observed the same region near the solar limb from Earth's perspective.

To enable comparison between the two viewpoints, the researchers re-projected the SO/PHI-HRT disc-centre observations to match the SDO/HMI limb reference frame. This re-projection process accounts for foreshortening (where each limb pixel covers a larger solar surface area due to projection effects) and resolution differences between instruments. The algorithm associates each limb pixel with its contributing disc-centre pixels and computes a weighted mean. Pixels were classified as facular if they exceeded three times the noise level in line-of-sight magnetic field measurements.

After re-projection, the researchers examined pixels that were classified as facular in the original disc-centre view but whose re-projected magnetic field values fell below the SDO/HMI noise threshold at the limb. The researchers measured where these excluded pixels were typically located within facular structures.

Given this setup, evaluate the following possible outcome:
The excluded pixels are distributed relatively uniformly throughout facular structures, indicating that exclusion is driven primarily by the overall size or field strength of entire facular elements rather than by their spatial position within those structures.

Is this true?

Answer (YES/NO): NO